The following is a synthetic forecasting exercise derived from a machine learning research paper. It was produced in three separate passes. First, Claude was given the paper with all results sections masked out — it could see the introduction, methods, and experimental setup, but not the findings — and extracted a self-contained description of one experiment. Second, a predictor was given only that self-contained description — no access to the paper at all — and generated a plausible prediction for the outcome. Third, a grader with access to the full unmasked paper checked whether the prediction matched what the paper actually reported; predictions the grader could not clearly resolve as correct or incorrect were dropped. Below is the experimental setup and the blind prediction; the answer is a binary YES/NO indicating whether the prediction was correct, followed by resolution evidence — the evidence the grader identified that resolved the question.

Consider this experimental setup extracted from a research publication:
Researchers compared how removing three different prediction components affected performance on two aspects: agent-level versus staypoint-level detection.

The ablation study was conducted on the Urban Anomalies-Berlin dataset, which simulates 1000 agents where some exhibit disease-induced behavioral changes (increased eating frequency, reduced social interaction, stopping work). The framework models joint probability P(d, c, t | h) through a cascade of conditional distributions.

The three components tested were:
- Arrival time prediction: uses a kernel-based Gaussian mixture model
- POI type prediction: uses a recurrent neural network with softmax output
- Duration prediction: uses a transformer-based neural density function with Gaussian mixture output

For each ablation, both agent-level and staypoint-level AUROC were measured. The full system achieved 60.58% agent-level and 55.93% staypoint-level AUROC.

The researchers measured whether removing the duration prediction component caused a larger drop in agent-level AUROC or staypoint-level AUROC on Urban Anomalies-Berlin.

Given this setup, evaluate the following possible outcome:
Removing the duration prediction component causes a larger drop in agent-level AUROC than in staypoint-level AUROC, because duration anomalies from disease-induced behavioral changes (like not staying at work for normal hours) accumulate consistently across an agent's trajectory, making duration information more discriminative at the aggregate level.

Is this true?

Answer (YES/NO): YES